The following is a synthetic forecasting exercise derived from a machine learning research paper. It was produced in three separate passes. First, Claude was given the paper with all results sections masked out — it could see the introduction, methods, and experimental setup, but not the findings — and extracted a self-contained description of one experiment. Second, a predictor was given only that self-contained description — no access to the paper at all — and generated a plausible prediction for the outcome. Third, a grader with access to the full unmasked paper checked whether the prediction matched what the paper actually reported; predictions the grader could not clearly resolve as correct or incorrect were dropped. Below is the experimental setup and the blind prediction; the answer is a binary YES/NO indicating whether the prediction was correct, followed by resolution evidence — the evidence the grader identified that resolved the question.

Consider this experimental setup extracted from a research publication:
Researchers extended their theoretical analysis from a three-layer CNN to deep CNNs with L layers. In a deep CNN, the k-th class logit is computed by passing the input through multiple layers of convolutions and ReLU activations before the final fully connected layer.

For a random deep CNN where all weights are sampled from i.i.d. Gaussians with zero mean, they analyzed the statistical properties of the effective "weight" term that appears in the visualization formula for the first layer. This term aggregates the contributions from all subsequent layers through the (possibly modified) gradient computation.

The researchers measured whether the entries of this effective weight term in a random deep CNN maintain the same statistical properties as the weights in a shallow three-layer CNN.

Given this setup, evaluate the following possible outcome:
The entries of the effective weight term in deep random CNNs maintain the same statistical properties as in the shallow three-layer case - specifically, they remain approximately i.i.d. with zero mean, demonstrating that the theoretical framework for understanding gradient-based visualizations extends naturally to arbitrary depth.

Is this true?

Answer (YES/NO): YES